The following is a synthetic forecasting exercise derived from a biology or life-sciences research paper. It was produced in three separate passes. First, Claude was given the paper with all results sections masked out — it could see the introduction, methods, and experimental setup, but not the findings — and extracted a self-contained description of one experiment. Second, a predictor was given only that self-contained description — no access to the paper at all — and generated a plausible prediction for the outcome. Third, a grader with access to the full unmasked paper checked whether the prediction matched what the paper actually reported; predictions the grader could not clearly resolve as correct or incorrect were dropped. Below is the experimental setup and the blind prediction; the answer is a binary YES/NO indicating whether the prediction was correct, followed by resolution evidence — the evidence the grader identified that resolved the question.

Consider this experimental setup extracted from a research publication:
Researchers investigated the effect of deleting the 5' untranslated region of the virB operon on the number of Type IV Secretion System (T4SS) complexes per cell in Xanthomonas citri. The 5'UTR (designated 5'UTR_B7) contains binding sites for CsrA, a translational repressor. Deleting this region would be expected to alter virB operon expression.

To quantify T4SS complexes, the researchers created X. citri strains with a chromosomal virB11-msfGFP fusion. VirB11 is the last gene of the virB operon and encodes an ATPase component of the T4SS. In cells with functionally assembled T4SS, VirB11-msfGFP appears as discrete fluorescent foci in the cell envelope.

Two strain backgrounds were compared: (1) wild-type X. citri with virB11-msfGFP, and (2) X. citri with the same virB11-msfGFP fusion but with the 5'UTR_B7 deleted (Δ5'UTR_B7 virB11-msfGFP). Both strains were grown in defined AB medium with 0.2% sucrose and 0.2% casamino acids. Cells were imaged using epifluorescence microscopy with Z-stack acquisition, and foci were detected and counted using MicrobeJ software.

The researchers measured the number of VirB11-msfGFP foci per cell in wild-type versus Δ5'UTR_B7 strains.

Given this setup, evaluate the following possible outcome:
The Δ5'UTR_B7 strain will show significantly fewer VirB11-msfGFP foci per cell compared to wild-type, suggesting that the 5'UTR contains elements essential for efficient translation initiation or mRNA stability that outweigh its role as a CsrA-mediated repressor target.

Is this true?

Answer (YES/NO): NO